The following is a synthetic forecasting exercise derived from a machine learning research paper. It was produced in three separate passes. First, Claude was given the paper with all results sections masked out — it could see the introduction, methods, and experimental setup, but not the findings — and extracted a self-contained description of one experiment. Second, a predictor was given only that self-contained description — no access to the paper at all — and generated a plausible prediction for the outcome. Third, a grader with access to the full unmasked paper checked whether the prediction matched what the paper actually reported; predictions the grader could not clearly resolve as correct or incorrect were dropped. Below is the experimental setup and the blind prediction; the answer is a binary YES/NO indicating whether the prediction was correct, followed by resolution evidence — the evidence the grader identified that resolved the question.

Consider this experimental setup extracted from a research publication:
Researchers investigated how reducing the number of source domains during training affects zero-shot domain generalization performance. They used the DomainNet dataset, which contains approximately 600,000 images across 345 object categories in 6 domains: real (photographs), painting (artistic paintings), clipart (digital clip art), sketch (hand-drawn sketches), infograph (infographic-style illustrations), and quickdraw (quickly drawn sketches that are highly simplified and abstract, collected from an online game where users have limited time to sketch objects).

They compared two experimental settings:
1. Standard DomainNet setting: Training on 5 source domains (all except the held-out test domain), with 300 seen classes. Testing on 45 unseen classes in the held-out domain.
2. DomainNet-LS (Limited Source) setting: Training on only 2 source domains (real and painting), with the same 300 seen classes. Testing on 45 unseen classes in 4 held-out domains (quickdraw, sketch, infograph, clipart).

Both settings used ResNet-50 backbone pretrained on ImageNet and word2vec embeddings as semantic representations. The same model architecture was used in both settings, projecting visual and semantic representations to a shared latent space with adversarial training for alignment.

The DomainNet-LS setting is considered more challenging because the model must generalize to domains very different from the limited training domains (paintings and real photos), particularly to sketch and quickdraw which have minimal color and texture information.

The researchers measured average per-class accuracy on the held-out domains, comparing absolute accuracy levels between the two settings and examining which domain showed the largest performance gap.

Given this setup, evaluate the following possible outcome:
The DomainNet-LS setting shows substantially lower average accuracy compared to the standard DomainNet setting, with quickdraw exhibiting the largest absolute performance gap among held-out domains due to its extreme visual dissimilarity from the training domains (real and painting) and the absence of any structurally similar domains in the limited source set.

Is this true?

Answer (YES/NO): NO